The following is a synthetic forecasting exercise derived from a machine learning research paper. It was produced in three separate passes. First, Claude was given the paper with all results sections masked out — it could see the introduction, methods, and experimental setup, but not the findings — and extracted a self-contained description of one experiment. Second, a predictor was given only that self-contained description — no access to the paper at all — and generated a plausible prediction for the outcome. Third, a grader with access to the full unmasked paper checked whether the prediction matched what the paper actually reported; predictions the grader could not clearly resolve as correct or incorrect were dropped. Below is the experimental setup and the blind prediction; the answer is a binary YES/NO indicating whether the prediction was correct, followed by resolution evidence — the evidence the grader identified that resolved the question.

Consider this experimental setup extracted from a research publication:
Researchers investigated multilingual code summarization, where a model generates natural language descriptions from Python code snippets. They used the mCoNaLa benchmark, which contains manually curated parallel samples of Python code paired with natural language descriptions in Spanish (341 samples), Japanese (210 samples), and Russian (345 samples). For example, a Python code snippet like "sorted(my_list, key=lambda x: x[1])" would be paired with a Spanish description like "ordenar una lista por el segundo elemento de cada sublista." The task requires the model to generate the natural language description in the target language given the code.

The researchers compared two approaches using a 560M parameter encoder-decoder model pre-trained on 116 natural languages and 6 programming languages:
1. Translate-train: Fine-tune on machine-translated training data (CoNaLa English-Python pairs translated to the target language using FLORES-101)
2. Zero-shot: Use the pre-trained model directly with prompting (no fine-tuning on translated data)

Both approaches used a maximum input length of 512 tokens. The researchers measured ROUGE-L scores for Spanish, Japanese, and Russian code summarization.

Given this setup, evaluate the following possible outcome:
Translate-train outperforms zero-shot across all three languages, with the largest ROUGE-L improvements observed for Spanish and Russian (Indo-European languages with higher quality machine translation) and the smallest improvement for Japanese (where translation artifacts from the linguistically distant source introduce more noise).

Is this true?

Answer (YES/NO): NO